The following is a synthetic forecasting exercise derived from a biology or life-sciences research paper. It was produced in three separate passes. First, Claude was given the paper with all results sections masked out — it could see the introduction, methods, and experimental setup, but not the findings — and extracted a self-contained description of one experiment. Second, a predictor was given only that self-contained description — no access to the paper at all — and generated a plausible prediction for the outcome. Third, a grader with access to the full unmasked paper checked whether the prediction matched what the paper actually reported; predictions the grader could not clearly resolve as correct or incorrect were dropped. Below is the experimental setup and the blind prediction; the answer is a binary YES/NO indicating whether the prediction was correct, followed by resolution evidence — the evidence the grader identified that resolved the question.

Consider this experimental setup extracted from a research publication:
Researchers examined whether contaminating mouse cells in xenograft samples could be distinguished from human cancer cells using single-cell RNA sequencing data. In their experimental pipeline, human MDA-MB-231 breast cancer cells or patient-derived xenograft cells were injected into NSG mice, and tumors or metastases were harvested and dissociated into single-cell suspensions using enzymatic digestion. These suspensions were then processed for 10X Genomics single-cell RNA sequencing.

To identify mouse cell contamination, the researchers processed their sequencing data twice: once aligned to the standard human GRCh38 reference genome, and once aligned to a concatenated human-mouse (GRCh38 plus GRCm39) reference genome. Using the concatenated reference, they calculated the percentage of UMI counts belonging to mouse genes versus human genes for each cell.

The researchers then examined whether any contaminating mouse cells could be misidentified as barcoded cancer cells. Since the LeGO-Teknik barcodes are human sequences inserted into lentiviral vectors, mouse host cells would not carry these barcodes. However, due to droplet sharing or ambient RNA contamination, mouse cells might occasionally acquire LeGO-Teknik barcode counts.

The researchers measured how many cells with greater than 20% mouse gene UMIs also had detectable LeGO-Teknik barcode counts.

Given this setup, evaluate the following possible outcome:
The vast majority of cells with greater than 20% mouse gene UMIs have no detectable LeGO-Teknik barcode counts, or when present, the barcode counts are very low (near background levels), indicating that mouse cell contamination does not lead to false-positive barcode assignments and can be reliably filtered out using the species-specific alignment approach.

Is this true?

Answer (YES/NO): YES